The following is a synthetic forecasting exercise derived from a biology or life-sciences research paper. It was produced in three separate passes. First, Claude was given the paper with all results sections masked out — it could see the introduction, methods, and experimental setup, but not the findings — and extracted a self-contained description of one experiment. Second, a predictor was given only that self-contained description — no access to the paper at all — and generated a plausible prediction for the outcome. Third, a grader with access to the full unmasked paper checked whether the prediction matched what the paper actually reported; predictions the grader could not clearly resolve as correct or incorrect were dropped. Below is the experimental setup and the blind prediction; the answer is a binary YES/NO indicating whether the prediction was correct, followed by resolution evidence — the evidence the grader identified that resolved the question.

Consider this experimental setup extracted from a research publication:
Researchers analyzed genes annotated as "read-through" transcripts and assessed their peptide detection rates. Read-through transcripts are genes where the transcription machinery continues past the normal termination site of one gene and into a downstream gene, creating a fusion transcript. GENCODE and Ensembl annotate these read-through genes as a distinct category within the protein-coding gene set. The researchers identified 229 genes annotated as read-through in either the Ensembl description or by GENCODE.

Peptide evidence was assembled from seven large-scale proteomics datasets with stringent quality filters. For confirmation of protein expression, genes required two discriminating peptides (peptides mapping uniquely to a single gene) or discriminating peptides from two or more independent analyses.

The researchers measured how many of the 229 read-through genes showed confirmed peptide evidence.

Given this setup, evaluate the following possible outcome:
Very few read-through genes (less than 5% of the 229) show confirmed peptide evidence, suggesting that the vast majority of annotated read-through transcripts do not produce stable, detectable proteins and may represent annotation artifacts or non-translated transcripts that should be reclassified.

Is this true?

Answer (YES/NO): YES